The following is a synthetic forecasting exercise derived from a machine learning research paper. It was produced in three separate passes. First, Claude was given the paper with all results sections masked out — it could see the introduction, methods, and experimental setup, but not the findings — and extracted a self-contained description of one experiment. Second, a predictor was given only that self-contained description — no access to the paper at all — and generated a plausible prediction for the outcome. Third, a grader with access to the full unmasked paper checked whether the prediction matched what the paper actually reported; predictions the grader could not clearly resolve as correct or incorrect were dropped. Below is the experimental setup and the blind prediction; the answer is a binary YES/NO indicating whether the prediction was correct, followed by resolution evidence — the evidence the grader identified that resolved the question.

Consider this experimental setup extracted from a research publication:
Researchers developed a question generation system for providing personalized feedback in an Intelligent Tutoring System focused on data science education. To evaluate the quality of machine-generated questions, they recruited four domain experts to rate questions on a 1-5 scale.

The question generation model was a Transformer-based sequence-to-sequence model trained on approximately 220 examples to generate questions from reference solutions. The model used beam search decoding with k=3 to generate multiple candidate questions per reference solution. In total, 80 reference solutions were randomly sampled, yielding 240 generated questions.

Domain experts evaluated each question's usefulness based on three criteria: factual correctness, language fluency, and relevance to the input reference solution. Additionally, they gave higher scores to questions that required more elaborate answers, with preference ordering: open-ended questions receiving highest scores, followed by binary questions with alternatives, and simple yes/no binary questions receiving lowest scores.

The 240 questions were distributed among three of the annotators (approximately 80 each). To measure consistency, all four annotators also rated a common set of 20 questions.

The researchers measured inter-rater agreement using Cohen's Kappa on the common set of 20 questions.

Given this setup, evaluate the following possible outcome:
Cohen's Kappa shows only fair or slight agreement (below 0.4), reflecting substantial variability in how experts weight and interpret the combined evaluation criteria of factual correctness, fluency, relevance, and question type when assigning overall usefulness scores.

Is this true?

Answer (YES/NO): NO